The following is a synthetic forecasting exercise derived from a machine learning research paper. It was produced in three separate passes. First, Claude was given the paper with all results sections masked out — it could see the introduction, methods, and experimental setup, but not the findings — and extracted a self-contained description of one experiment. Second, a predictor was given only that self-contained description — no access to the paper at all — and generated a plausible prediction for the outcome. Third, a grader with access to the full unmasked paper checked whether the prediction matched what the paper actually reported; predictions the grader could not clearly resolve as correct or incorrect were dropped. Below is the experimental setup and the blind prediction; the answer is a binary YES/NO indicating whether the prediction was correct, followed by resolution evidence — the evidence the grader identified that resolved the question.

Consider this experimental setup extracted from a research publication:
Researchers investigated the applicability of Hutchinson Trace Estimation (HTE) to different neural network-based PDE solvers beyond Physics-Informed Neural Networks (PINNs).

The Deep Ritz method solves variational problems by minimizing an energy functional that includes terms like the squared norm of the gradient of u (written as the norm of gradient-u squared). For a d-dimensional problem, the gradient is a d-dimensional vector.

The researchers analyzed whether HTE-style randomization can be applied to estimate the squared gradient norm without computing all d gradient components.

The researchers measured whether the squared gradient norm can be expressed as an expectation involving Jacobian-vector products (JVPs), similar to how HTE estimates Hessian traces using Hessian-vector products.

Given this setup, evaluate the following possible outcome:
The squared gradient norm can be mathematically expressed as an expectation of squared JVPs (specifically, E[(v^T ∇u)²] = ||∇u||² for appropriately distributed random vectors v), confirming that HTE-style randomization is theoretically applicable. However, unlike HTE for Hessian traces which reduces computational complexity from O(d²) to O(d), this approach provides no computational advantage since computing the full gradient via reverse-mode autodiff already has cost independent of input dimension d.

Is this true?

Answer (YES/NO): NO